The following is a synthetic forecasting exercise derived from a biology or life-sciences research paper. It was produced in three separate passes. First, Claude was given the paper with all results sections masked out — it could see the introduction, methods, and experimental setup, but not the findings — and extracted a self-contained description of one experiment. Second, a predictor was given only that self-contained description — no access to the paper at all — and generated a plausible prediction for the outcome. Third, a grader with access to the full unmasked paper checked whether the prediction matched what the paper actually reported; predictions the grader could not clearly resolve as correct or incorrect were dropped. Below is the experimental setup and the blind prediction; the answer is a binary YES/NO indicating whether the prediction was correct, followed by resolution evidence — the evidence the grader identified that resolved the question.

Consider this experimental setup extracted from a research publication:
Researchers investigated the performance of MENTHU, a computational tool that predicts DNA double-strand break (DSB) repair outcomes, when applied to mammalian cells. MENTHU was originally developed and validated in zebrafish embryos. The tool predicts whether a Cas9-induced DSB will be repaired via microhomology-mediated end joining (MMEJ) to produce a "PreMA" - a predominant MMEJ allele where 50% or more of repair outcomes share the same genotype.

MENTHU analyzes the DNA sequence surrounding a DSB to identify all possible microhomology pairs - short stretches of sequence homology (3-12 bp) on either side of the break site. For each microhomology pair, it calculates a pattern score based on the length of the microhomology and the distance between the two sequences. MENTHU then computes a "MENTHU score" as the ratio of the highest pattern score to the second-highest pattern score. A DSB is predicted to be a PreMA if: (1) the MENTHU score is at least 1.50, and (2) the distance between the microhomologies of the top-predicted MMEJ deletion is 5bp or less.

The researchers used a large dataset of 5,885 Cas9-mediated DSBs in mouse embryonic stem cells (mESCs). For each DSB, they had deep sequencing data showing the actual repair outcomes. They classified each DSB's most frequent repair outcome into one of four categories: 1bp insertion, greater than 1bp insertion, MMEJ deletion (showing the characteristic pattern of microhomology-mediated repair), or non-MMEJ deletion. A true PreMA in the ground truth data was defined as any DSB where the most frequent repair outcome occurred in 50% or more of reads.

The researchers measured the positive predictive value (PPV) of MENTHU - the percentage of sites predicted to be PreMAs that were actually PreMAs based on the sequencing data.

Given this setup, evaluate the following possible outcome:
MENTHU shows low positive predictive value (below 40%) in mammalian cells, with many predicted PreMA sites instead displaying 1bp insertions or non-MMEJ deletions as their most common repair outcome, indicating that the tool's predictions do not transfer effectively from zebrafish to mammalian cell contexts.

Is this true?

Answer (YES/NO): NO